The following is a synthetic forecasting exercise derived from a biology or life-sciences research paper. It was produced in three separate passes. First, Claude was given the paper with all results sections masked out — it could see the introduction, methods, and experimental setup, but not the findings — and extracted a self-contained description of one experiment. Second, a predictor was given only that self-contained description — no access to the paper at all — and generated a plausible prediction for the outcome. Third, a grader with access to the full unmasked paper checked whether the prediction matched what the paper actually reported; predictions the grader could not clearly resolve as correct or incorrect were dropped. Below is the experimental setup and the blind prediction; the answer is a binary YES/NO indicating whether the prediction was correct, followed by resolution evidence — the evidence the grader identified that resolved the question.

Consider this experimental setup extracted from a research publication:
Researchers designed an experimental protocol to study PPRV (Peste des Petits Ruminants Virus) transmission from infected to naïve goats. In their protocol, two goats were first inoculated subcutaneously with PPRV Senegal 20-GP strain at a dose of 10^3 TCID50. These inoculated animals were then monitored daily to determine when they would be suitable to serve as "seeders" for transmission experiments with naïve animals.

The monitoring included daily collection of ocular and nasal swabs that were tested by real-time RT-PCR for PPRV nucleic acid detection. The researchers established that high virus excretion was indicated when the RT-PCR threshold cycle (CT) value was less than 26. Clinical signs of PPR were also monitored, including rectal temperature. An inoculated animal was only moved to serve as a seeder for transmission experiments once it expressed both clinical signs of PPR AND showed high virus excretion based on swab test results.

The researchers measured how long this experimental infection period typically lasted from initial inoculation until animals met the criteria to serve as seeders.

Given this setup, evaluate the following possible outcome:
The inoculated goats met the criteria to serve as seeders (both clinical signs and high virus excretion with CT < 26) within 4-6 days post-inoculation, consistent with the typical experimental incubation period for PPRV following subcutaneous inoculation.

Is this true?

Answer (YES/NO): NO